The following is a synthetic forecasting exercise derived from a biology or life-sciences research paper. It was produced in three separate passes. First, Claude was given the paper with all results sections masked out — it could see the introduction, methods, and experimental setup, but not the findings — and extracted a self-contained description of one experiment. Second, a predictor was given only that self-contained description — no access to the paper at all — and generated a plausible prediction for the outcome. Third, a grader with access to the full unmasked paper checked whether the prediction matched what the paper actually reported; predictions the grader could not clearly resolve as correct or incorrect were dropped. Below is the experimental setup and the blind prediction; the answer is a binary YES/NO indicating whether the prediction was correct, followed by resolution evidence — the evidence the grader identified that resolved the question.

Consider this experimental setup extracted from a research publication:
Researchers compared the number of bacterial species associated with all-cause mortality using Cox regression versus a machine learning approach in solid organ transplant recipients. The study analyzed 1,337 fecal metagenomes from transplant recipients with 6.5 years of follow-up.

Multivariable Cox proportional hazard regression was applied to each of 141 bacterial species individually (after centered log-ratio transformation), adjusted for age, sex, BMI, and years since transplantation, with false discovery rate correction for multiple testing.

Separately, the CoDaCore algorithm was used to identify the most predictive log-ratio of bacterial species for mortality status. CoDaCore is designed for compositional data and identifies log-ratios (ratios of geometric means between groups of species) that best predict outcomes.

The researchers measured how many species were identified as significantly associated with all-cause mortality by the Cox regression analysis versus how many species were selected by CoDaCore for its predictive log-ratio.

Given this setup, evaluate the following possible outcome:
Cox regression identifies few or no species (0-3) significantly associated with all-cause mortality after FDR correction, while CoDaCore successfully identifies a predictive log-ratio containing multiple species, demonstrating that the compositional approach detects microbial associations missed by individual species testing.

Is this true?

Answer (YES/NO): NO